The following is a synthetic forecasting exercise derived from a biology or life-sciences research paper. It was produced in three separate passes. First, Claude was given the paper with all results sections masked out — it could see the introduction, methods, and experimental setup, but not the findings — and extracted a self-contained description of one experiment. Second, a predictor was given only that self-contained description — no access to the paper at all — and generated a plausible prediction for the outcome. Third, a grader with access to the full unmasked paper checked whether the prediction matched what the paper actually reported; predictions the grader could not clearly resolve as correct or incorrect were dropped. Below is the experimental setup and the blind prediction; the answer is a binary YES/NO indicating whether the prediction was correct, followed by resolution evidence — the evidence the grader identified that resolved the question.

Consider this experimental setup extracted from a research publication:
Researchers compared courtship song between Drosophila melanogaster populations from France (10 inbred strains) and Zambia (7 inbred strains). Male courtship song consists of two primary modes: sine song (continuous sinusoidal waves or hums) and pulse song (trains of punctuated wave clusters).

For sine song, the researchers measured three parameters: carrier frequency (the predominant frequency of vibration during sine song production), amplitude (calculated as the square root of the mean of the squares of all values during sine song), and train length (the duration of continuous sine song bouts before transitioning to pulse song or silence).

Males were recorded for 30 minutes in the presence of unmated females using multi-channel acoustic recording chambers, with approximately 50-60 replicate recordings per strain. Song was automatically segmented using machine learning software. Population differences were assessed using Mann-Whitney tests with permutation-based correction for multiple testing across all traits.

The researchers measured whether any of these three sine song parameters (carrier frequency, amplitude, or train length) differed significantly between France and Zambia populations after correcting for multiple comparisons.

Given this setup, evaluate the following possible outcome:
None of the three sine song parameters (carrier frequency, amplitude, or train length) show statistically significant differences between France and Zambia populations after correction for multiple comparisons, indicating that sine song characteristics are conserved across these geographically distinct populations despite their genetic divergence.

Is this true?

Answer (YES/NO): YES